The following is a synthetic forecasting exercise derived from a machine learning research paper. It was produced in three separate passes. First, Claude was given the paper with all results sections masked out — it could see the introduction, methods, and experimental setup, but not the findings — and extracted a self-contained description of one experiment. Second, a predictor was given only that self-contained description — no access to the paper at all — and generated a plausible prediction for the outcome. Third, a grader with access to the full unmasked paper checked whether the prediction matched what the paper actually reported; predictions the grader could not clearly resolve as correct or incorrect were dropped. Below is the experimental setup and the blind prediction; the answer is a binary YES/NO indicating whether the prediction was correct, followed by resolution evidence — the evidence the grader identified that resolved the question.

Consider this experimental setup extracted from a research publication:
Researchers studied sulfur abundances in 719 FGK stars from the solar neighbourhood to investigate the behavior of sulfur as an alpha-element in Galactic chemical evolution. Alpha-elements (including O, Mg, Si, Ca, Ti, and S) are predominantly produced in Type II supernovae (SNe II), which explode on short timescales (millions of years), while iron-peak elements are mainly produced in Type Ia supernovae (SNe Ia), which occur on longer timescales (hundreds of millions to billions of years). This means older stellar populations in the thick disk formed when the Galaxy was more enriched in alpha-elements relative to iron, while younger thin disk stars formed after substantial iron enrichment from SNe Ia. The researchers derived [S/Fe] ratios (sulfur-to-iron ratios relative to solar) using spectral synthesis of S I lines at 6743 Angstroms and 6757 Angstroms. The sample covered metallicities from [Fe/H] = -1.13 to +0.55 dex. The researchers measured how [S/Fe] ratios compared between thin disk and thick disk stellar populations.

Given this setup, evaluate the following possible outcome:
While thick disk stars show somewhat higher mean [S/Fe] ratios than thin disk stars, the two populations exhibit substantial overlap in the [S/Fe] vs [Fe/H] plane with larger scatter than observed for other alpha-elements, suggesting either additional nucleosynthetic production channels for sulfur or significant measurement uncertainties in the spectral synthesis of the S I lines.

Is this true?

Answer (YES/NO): NO